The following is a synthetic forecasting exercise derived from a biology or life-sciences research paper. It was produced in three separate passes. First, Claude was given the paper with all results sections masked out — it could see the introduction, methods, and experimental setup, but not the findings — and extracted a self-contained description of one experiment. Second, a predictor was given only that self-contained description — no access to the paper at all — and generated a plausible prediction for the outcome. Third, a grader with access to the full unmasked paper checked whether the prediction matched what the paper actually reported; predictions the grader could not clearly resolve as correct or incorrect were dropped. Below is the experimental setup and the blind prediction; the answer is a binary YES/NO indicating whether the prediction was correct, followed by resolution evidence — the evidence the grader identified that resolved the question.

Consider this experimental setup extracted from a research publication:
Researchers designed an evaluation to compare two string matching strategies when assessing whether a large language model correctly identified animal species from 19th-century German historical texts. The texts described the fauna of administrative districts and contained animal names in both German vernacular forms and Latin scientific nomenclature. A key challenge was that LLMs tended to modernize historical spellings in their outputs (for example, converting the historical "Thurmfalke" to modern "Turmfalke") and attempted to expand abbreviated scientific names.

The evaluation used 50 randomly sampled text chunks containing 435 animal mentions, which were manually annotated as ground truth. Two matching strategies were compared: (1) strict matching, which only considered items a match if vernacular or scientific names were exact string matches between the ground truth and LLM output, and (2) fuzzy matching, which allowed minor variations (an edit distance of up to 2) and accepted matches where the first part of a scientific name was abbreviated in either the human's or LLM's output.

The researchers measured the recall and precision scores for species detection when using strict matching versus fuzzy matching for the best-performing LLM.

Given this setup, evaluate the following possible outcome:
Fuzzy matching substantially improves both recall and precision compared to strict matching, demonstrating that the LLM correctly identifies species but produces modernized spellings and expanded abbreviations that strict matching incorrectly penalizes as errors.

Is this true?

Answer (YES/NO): YES